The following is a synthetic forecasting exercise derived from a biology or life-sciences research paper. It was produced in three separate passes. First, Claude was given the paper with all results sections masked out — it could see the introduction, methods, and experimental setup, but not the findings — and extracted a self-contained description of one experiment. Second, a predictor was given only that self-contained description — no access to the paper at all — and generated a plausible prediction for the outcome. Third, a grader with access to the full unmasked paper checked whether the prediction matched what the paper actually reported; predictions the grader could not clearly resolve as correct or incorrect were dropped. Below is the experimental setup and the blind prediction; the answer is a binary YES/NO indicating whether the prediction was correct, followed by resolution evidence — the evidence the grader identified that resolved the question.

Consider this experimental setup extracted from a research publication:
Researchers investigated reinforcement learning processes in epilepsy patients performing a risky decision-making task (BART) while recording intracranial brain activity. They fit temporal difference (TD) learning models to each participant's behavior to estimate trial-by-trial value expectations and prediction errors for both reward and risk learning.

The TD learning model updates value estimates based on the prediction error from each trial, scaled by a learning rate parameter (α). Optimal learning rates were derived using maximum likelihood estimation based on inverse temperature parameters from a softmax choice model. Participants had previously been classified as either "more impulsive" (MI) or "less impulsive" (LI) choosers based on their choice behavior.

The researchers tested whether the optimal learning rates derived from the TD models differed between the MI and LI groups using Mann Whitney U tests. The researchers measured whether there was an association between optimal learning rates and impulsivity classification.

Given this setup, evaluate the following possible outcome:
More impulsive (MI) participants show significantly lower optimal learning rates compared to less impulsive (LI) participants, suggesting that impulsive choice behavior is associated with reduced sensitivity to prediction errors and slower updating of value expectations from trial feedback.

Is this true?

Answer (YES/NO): NO